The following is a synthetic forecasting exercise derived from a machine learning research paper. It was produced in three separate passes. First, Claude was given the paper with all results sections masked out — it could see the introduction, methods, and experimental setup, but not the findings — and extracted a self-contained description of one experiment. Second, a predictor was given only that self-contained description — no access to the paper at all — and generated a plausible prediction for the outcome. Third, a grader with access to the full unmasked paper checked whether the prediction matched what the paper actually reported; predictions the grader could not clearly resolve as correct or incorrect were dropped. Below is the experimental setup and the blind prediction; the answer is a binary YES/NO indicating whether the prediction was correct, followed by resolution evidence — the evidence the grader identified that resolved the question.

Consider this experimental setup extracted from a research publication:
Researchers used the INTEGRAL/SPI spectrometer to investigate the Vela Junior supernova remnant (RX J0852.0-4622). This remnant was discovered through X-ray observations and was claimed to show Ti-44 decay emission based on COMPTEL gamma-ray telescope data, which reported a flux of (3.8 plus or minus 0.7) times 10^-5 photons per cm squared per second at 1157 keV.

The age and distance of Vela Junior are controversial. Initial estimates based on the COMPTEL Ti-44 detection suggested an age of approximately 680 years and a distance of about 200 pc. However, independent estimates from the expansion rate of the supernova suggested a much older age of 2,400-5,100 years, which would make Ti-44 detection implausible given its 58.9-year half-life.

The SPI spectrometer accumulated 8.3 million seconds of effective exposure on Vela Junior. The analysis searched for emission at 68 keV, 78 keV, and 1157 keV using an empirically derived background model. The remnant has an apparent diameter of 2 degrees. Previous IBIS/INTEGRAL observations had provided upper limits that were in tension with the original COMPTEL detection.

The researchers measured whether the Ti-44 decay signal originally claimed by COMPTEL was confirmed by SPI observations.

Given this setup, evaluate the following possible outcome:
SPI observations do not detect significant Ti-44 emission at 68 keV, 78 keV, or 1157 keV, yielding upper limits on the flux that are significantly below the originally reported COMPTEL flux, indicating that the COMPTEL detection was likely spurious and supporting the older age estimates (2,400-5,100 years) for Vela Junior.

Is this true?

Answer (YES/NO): YES